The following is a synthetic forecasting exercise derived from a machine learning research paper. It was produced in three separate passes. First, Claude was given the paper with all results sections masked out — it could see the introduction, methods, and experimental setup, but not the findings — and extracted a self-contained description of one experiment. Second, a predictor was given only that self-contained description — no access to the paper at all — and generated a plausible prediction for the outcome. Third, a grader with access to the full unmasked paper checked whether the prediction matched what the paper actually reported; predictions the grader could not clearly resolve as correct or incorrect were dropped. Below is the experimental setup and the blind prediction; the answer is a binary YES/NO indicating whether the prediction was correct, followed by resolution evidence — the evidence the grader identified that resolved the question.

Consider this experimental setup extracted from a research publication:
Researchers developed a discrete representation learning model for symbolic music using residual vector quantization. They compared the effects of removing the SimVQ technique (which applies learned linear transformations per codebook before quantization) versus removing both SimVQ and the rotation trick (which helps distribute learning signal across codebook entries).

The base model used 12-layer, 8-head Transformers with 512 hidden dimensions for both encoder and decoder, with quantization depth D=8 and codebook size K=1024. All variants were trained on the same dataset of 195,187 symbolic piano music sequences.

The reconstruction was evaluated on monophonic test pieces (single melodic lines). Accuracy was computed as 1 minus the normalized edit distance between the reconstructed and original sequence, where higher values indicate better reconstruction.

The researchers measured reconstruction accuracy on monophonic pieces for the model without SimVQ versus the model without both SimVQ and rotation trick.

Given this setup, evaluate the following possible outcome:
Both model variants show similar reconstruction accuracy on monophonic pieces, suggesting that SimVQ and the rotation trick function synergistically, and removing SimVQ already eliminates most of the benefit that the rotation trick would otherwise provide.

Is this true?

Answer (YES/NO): NO